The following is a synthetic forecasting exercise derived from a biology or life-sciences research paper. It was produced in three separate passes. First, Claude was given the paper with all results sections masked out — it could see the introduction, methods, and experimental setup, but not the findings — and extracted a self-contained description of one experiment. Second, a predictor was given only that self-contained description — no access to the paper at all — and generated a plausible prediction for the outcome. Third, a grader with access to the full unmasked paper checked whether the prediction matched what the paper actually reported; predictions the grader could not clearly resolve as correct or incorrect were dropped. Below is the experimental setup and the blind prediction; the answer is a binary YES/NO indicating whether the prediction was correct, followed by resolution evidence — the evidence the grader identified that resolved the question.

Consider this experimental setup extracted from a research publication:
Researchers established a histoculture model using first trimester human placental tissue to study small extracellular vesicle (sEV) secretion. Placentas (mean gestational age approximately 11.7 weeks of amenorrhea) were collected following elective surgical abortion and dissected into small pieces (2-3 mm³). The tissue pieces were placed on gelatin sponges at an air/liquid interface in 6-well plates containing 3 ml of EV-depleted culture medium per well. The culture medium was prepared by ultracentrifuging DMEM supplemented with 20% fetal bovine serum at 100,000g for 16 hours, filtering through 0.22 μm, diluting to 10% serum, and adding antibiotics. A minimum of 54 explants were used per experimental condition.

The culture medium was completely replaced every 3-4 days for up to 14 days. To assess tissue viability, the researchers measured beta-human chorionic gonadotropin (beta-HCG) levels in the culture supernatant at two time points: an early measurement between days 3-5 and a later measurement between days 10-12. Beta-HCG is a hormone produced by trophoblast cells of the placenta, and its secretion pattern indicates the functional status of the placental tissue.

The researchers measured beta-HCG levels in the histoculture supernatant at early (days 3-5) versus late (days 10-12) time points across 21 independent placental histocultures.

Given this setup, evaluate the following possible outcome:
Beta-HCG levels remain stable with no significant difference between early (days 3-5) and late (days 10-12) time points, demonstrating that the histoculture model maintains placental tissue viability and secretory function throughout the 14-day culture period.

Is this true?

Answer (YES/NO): NO